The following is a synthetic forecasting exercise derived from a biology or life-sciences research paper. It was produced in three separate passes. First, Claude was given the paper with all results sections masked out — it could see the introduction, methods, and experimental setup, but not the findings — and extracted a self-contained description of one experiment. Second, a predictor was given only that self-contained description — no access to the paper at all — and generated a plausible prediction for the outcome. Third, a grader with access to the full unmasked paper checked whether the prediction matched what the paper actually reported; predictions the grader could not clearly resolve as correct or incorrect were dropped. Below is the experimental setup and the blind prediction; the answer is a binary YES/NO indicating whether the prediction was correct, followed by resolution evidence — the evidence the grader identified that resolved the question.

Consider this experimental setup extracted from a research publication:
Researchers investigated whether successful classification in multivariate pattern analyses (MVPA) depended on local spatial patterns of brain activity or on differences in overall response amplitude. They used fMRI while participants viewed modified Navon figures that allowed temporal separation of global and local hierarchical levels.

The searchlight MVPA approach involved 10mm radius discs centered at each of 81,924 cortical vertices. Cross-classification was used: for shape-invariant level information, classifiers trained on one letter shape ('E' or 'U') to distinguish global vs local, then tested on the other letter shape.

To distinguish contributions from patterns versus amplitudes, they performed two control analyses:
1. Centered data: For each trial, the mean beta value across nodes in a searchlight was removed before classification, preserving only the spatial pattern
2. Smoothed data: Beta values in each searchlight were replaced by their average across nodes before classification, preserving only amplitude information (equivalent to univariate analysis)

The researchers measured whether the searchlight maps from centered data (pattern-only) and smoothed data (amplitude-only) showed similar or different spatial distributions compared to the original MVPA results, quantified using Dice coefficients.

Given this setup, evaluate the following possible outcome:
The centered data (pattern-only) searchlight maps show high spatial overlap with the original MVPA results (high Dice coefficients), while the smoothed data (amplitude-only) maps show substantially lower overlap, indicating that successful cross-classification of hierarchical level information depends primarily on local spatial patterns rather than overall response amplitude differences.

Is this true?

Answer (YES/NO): YES